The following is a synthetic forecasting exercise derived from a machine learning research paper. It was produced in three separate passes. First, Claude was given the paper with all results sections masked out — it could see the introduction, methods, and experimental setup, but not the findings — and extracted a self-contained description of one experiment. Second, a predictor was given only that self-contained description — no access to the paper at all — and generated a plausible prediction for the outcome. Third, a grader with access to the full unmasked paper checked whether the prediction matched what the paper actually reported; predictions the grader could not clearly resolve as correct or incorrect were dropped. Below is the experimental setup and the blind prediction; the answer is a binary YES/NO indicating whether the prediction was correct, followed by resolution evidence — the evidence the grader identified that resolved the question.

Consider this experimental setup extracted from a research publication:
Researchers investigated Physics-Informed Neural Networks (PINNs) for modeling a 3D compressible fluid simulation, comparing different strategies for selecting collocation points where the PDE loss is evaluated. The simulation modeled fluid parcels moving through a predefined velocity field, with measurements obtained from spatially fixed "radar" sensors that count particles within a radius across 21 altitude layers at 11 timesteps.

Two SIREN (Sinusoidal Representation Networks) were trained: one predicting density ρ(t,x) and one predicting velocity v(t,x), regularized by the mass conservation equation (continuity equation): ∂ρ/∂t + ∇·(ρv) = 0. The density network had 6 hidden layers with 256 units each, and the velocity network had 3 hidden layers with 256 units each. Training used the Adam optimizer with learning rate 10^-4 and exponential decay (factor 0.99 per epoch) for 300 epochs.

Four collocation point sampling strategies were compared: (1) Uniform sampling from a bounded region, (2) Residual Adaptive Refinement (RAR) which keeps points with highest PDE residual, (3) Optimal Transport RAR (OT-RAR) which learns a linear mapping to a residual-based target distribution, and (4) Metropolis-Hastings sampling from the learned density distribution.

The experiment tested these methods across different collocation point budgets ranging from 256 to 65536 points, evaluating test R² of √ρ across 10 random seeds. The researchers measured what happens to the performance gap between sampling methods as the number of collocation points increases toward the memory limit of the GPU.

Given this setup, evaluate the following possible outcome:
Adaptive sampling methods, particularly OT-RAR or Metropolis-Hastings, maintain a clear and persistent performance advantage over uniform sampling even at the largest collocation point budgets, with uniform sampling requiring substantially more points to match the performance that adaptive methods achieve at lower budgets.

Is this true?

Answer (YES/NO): NO